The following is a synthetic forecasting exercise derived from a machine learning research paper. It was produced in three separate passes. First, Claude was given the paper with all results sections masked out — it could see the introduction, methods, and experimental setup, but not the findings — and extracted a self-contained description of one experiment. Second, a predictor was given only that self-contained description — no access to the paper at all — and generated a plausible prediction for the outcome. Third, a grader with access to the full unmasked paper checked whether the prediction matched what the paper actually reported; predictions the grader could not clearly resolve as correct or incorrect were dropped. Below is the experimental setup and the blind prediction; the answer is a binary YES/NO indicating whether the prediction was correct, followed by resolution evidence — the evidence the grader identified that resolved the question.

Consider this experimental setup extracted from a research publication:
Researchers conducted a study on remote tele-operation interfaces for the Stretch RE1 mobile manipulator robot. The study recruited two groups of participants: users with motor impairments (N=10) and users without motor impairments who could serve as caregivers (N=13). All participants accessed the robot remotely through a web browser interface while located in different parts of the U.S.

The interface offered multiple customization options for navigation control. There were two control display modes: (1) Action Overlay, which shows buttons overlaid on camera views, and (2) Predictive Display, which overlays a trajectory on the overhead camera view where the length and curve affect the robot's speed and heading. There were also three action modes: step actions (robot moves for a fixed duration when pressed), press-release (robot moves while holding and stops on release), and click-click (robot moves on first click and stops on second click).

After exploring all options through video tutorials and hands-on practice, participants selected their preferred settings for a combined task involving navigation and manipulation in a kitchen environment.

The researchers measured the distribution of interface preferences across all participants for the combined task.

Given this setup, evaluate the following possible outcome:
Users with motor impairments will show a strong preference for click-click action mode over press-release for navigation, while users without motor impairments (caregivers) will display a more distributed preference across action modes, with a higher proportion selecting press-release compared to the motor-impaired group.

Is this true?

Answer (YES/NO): NO